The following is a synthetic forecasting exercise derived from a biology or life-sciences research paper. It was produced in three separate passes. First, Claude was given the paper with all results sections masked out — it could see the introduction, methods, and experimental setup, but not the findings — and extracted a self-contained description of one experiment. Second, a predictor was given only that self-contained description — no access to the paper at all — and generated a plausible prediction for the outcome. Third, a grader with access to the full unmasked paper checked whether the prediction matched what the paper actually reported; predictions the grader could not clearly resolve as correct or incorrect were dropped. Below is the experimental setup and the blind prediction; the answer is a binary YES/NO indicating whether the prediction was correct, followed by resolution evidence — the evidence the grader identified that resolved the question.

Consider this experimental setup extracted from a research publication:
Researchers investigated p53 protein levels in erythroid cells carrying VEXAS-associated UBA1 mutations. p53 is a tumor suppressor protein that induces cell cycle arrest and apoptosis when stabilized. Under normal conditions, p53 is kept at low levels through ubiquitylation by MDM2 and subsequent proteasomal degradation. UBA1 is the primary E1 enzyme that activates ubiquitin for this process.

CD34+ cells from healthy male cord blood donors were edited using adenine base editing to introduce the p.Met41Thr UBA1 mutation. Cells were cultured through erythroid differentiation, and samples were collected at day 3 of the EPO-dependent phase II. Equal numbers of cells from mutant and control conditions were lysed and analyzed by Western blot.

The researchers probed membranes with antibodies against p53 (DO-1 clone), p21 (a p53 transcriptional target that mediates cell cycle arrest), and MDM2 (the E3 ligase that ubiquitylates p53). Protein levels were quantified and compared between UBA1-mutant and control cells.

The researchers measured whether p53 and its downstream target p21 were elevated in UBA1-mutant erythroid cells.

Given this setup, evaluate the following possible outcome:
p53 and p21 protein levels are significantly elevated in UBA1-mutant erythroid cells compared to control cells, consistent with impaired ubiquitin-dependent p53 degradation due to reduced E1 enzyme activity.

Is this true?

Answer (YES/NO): YES